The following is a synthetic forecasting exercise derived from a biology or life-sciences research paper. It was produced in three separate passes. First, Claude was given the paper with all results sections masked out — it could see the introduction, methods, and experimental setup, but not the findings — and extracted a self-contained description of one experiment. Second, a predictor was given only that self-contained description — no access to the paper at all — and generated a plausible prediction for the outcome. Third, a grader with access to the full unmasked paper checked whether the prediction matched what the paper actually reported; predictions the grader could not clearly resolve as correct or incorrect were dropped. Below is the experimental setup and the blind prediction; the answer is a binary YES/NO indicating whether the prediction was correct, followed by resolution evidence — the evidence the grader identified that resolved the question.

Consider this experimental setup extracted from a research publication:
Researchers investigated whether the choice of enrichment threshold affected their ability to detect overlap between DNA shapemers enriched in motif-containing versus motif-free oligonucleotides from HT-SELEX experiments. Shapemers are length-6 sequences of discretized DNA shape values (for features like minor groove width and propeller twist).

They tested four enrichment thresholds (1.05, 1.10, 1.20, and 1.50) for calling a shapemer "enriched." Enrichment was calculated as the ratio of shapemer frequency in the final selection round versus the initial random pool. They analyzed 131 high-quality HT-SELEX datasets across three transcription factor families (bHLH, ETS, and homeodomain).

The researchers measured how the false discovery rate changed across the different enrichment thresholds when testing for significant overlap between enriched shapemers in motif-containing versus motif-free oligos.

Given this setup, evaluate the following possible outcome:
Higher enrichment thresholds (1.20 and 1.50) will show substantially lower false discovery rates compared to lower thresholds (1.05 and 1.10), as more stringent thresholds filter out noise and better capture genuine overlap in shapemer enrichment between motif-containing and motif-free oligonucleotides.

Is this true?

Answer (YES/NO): NO